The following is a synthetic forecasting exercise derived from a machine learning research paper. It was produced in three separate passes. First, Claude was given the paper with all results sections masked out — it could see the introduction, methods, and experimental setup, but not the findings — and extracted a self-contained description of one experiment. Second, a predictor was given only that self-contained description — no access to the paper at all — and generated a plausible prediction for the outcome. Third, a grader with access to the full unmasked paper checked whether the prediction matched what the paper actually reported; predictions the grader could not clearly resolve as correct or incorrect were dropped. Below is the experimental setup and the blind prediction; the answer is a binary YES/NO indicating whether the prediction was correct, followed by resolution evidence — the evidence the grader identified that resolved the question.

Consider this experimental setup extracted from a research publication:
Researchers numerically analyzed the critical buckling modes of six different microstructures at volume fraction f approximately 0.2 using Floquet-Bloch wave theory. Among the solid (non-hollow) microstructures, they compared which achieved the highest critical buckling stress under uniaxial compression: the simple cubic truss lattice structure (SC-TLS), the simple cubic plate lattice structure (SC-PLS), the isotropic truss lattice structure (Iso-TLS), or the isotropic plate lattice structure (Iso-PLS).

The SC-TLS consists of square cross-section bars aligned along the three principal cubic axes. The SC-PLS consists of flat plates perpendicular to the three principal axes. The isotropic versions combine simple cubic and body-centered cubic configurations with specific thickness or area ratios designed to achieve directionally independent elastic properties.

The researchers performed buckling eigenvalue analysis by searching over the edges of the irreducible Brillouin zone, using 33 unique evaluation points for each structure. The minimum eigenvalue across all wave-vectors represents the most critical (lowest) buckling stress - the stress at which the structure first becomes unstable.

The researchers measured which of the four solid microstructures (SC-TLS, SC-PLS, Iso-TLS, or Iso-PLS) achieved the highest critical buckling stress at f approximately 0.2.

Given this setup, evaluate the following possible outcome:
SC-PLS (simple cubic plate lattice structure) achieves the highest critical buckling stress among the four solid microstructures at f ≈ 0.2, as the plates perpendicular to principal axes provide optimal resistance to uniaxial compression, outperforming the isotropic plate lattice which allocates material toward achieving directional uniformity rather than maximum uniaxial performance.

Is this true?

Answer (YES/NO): NO